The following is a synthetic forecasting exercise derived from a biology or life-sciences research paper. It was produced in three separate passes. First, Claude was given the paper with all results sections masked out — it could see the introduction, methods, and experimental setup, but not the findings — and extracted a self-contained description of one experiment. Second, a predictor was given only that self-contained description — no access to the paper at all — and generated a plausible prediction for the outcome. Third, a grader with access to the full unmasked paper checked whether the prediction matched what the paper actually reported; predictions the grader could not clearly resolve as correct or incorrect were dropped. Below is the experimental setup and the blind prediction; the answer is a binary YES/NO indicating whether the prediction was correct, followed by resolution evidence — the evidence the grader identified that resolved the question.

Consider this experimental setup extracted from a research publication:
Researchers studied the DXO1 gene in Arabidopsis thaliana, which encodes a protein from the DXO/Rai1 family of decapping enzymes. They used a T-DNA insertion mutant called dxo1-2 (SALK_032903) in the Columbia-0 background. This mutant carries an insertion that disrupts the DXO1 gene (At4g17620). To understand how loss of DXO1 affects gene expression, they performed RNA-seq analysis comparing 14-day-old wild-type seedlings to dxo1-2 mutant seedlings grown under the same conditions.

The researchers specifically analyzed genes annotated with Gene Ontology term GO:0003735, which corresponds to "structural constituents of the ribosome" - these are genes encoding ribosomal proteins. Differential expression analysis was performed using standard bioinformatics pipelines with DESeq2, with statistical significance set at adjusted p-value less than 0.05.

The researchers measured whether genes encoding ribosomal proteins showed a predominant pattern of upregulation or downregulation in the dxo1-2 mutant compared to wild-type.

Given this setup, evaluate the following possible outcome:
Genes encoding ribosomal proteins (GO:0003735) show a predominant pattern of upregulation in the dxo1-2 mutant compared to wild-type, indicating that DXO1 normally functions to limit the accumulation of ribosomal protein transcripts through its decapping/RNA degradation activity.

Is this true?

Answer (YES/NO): YES